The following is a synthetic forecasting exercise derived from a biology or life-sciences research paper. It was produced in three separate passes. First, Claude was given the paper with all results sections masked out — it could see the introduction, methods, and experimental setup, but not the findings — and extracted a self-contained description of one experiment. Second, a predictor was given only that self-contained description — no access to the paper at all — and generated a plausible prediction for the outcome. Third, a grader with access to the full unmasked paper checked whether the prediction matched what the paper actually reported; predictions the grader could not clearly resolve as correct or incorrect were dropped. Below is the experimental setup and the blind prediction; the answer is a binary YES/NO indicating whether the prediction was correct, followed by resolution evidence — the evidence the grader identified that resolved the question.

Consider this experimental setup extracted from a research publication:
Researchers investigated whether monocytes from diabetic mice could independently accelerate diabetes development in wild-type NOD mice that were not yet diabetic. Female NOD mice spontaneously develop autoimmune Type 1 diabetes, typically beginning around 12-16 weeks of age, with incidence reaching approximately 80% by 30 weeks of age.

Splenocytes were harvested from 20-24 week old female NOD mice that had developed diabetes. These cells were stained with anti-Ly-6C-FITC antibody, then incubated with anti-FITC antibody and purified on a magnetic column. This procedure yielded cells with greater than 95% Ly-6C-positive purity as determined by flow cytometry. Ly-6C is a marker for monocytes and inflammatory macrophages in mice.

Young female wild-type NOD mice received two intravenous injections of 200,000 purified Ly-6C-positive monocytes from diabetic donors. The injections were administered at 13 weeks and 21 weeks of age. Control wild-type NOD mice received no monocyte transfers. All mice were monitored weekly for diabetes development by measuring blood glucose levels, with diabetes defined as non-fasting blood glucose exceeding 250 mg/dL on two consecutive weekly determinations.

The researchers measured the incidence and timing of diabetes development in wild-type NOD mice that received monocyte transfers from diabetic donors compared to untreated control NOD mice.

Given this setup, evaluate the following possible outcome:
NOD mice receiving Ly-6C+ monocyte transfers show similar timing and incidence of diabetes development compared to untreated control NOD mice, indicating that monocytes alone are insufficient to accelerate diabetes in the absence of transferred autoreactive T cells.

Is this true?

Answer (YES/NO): YES